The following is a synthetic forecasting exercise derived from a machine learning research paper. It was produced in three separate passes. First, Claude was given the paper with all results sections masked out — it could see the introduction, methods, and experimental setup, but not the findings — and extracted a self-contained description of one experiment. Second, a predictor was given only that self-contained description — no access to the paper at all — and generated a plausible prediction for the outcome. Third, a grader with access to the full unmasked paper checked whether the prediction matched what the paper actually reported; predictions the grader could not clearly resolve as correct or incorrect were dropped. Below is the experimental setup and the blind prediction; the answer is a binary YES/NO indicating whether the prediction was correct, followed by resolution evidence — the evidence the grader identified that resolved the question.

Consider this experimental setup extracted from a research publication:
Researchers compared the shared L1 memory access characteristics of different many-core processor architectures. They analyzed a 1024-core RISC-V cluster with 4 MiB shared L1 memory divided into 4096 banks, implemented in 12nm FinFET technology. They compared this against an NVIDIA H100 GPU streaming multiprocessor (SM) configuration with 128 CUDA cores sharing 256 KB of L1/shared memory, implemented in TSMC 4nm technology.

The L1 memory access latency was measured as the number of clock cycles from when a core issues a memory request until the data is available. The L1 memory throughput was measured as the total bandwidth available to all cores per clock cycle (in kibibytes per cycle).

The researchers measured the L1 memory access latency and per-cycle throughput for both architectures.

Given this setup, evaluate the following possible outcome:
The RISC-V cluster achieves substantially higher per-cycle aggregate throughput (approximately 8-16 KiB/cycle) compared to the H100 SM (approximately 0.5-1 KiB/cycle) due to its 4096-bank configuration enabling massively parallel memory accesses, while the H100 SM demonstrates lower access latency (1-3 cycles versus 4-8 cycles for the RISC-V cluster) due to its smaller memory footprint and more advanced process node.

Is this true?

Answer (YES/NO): NO